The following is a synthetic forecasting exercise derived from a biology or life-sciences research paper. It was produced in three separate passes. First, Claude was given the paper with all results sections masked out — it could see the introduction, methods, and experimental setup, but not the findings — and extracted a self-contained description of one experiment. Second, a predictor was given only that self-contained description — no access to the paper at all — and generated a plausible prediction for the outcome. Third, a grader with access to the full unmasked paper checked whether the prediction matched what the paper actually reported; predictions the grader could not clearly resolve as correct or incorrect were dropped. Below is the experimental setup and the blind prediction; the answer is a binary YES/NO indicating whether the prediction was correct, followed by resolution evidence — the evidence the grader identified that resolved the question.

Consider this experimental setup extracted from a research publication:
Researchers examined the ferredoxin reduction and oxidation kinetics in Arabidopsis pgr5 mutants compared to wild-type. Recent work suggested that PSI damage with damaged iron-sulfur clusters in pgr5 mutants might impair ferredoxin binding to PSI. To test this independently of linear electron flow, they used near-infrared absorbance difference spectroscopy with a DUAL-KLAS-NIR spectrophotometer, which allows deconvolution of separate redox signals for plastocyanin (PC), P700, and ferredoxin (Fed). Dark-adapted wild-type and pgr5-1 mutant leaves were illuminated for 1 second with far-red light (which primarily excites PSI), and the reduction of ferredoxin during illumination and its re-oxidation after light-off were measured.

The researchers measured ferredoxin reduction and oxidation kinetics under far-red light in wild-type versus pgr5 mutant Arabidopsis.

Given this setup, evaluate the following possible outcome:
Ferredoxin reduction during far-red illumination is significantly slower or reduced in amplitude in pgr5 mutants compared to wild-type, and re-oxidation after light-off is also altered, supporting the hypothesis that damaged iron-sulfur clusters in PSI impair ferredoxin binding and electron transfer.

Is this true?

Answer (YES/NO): YES